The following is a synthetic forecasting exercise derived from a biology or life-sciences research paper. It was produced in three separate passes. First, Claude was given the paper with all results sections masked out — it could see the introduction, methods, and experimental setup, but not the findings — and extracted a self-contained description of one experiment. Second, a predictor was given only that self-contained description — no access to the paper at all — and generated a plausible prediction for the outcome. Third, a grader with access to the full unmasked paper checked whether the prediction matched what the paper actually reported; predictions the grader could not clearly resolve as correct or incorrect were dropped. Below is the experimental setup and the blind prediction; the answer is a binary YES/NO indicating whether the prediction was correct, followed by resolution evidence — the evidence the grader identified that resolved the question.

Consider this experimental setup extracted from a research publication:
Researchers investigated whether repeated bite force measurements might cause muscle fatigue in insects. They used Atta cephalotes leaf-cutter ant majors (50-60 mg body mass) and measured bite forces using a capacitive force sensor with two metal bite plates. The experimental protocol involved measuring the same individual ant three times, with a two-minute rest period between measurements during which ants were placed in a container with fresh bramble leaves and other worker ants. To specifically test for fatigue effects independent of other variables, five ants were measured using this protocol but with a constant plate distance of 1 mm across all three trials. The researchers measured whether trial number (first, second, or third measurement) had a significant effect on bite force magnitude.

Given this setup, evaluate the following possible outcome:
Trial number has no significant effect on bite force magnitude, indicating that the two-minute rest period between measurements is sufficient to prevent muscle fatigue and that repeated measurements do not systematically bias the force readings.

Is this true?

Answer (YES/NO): YES